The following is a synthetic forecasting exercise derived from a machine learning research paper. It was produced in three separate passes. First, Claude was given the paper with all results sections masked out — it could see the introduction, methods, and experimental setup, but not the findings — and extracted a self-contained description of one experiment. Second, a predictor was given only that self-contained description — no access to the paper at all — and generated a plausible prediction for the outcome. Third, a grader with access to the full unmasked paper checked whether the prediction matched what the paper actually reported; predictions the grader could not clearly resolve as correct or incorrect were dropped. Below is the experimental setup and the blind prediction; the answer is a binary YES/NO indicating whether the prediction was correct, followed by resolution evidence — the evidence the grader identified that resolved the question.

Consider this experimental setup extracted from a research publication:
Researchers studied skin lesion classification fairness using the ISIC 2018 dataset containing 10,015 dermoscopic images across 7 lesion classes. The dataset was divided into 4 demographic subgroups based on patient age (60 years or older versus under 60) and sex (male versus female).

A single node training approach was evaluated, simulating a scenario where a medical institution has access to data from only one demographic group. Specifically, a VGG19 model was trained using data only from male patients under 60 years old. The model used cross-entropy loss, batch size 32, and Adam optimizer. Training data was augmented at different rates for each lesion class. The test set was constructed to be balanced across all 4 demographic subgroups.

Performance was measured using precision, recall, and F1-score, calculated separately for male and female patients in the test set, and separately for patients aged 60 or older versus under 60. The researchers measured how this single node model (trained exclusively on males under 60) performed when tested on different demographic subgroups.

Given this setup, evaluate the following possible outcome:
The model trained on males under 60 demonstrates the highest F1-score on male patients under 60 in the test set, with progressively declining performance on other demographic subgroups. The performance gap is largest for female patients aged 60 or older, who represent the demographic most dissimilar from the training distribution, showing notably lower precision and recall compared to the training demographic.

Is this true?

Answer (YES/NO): NO